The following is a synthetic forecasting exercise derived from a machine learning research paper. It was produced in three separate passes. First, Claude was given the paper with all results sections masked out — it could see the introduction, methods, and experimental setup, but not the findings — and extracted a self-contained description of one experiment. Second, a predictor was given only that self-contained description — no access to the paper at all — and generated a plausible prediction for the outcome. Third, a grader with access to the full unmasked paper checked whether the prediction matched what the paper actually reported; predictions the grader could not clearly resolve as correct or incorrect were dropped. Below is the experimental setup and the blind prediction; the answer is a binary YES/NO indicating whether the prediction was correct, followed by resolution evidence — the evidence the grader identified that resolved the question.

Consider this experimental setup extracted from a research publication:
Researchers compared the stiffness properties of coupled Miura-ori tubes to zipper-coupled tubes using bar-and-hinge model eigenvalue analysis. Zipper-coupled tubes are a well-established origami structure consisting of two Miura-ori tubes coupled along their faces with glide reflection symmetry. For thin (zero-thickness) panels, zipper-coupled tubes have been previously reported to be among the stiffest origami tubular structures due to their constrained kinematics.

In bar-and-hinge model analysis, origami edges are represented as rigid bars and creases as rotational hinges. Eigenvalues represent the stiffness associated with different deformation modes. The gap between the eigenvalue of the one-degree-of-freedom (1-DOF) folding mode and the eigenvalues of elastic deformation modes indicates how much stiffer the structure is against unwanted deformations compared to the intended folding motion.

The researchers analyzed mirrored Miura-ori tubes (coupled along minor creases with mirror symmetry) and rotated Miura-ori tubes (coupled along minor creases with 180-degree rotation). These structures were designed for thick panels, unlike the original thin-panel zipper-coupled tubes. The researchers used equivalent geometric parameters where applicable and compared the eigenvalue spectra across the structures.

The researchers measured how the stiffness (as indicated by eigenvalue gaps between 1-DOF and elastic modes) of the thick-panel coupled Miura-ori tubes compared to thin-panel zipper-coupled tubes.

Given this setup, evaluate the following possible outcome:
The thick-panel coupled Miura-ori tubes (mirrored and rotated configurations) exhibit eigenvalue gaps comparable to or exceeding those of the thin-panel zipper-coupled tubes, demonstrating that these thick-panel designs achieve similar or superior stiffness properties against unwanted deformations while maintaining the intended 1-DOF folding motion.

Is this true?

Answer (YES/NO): YES